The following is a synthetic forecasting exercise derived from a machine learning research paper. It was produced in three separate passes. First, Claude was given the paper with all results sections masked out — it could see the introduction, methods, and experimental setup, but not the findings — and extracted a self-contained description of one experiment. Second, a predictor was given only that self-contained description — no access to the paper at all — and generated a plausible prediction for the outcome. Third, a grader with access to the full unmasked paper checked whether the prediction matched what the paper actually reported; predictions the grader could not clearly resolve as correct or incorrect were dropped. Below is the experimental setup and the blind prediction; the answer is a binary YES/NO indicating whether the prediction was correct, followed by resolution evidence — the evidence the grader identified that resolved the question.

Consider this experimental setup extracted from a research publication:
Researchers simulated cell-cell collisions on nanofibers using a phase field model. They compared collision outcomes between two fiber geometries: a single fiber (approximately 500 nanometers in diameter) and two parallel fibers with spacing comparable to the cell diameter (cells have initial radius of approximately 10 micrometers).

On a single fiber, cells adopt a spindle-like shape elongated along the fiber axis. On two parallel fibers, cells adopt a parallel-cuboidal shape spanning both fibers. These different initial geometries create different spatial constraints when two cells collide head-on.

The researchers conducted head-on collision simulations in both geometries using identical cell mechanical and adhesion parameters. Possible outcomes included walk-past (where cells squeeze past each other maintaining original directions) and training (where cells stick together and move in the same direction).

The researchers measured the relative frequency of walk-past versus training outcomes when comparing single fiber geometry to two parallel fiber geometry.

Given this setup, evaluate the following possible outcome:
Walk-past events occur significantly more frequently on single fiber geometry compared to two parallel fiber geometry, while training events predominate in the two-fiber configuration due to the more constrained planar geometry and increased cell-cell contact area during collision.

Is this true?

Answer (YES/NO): NO